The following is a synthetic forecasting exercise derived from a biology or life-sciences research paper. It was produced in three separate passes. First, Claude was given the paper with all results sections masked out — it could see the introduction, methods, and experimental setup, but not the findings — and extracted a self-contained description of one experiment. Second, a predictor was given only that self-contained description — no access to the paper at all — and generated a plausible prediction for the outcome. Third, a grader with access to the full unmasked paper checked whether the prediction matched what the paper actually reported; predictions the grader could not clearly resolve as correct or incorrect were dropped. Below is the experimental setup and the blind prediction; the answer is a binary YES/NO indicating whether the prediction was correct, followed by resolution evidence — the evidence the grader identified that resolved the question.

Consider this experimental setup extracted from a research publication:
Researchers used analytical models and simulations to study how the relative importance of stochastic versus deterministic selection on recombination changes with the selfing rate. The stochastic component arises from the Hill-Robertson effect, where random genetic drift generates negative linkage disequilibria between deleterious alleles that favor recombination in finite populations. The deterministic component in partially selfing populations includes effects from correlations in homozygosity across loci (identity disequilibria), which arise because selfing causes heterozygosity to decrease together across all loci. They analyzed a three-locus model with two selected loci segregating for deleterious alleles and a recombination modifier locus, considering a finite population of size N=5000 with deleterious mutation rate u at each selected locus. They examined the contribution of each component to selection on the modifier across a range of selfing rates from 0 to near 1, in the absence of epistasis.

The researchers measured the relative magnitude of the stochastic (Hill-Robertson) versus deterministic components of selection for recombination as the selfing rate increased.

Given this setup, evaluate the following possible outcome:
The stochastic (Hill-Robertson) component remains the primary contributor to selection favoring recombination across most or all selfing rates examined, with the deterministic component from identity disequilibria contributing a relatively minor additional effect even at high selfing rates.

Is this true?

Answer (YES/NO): YES